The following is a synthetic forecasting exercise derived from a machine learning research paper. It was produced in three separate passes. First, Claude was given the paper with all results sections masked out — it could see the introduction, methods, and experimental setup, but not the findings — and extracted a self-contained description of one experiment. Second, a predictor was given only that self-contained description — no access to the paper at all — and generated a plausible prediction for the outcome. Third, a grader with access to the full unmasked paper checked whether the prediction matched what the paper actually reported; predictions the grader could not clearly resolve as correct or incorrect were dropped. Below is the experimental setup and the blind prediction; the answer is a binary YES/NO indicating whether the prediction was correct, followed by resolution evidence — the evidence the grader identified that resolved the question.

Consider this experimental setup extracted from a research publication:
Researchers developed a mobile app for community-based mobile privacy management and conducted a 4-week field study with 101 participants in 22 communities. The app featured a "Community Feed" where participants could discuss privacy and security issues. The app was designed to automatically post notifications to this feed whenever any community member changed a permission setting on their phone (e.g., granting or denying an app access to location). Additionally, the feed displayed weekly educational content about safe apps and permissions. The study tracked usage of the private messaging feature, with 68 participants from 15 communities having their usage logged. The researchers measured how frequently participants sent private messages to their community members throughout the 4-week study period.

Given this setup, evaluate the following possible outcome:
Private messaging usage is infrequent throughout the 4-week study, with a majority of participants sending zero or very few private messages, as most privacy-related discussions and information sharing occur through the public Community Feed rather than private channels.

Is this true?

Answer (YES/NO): NO